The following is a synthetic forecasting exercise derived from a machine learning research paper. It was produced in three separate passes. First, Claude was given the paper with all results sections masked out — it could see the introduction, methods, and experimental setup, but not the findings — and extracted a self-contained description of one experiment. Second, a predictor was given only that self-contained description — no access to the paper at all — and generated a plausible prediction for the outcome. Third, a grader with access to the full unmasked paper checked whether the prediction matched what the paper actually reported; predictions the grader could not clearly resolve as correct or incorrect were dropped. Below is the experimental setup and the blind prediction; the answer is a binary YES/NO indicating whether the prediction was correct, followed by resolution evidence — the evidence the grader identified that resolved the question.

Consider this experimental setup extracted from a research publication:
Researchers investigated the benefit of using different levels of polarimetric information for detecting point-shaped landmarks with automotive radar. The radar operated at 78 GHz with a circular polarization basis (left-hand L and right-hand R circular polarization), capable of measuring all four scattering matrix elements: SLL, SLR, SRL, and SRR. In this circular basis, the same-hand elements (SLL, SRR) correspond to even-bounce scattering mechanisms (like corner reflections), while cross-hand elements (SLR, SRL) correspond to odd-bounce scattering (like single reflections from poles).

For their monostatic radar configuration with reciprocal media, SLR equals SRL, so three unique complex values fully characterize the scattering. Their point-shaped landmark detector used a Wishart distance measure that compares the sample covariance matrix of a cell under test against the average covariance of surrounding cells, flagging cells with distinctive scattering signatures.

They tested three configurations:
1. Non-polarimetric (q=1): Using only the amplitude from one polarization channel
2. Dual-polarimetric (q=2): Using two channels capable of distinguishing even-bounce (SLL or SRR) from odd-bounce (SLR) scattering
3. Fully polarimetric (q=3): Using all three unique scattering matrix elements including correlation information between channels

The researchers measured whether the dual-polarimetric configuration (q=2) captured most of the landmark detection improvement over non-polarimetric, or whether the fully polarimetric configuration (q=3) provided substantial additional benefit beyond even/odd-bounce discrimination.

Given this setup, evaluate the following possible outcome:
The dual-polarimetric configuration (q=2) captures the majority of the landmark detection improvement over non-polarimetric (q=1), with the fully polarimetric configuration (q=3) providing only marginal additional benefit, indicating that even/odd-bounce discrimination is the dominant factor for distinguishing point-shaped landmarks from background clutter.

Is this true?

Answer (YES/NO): YES